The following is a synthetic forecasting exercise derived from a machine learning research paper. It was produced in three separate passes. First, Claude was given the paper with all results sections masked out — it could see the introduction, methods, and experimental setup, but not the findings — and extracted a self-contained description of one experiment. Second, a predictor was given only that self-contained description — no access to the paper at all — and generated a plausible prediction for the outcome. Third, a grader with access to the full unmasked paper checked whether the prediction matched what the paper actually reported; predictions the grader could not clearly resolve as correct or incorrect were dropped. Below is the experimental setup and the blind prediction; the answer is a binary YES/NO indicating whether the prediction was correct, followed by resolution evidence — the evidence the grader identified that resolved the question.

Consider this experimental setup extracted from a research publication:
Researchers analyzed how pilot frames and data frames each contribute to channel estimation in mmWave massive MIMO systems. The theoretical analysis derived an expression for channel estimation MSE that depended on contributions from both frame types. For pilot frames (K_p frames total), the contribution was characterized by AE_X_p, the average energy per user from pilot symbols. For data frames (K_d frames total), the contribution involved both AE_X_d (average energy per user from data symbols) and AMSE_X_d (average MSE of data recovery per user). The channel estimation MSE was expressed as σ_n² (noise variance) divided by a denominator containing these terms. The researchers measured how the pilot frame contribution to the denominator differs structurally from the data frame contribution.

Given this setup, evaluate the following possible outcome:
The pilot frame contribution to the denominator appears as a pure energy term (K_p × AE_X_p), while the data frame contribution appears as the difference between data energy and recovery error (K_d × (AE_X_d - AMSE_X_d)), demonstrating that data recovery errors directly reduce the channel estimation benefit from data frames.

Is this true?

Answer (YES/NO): NO